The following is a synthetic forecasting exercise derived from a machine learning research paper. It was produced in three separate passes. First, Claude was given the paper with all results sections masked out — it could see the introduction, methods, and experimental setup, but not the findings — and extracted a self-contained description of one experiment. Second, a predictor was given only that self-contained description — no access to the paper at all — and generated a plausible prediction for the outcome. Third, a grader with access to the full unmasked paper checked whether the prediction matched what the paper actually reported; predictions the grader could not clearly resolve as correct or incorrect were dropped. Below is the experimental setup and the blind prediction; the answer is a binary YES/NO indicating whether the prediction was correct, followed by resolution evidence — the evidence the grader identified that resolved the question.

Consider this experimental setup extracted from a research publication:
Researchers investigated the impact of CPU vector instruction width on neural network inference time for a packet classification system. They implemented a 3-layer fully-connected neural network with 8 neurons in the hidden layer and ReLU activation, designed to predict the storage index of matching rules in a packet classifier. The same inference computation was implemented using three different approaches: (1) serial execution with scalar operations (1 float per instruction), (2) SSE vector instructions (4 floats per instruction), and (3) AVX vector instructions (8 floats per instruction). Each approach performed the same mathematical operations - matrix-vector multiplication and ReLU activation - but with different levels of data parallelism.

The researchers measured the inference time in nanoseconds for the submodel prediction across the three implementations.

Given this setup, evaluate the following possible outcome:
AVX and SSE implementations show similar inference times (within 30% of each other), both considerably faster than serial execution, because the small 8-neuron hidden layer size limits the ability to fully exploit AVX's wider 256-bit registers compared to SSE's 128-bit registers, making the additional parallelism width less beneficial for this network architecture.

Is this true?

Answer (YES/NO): YES